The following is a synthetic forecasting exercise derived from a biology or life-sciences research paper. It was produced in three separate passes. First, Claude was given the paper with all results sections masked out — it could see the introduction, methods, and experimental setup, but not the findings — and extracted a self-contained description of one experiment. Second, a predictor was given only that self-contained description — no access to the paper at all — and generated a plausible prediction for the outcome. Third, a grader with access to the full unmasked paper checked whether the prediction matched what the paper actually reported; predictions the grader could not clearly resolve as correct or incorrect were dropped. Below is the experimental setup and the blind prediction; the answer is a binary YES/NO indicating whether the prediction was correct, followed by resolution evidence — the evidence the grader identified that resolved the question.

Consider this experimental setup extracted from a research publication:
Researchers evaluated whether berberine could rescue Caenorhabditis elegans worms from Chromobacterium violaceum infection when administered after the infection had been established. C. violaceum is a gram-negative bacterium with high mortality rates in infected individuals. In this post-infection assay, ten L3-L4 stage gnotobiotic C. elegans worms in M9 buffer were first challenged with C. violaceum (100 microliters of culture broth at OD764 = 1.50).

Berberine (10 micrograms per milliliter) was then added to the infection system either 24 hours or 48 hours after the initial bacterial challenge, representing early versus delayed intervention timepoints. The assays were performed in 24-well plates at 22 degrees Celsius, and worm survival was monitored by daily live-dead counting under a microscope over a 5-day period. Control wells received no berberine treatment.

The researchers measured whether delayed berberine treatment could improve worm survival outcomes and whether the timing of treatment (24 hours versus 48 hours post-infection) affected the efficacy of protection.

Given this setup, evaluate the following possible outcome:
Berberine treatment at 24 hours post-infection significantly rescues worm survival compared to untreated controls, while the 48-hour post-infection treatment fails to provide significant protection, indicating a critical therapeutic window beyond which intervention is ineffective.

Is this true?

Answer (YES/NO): YES